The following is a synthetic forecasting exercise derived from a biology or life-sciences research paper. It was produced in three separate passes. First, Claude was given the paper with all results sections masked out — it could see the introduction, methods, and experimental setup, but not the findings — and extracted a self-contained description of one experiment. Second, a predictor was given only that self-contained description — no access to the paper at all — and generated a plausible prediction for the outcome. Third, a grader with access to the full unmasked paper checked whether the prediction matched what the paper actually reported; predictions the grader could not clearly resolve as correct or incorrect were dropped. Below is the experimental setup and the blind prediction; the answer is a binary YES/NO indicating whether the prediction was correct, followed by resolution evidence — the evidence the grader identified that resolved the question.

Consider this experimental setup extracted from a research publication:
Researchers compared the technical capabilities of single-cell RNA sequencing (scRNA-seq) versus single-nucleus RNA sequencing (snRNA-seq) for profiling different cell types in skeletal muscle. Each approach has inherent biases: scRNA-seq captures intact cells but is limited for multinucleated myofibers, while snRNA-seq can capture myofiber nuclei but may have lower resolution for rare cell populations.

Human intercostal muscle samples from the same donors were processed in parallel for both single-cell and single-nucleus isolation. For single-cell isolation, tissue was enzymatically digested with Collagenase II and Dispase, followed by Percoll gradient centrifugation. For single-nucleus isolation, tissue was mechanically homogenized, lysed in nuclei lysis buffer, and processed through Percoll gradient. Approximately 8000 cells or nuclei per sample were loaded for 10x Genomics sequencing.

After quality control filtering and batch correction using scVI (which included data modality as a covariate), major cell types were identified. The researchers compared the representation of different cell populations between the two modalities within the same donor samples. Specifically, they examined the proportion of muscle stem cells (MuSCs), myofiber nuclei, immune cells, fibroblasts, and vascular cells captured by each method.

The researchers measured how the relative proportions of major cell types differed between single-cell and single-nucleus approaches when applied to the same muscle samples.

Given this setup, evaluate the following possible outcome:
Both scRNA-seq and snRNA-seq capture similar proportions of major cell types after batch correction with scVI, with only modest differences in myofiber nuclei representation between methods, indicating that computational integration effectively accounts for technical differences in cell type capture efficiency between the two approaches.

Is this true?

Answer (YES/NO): NO